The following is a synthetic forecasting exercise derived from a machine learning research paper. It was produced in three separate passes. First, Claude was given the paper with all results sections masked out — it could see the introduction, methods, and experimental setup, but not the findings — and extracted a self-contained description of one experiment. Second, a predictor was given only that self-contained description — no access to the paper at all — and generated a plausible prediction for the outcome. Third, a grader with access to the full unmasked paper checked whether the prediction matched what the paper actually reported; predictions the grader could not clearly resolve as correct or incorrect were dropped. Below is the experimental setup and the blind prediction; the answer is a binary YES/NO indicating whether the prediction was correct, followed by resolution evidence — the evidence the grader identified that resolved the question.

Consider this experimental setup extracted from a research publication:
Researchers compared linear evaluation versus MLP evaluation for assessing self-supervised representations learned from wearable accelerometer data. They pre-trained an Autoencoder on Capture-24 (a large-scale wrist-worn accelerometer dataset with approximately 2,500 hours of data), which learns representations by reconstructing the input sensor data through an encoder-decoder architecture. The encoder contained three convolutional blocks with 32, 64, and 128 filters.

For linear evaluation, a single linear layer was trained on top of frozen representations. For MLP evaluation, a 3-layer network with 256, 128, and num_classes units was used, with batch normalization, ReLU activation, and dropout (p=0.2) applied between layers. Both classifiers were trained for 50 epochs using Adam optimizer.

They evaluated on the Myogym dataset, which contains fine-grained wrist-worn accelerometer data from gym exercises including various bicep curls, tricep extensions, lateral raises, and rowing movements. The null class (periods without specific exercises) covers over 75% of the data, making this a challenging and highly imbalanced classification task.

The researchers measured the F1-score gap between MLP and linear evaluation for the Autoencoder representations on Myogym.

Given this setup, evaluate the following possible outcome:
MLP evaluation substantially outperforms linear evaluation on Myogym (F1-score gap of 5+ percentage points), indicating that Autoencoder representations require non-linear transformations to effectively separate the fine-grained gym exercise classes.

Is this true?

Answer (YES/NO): YES